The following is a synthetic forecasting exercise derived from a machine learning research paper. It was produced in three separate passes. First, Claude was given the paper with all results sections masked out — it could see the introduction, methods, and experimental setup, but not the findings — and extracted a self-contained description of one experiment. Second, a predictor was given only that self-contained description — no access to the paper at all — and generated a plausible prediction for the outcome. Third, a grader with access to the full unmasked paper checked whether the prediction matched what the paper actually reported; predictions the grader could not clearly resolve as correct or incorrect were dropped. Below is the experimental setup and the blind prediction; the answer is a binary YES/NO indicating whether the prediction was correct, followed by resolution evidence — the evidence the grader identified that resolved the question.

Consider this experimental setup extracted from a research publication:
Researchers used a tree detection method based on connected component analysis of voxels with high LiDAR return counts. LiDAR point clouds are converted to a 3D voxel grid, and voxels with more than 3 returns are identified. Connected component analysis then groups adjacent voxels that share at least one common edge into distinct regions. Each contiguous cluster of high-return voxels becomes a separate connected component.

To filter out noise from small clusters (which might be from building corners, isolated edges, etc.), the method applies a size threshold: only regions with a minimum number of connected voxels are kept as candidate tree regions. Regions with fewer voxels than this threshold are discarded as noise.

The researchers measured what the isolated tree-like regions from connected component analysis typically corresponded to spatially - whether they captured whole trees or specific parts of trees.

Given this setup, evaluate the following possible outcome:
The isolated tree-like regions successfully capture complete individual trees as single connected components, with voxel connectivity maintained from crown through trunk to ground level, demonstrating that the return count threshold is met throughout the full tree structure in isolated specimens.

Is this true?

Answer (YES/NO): NO